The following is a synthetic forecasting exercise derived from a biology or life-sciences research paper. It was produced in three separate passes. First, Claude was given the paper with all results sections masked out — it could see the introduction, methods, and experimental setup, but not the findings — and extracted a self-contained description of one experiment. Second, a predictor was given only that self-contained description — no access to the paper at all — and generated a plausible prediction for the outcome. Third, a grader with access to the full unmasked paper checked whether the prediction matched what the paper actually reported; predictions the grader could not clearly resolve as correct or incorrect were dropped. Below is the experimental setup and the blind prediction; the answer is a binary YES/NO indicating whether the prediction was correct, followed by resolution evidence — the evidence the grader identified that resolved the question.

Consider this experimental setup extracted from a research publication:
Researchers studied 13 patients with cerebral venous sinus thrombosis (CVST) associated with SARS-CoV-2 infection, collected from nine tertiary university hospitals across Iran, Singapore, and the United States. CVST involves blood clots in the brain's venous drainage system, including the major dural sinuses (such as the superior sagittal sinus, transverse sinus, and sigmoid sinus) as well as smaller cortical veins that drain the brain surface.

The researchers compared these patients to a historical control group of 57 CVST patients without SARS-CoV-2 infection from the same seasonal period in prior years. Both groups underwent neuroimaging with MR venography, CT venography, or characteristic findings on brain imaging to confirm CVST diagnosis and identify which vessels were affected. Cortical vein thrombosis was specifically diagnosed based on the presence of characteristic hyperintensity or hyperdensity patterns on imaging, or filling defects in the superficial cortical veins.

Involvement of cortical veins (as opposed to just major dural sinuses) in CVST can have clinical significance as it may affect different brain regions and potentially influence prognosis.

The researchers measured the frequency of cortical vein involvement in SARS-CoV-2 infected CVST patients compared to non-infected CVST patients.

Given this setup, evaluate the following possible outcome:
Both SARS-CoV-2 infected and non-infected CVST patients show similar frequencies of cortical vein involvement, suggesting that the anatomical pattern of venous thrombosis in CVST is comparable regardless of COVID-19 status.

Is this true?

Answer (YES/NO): NO